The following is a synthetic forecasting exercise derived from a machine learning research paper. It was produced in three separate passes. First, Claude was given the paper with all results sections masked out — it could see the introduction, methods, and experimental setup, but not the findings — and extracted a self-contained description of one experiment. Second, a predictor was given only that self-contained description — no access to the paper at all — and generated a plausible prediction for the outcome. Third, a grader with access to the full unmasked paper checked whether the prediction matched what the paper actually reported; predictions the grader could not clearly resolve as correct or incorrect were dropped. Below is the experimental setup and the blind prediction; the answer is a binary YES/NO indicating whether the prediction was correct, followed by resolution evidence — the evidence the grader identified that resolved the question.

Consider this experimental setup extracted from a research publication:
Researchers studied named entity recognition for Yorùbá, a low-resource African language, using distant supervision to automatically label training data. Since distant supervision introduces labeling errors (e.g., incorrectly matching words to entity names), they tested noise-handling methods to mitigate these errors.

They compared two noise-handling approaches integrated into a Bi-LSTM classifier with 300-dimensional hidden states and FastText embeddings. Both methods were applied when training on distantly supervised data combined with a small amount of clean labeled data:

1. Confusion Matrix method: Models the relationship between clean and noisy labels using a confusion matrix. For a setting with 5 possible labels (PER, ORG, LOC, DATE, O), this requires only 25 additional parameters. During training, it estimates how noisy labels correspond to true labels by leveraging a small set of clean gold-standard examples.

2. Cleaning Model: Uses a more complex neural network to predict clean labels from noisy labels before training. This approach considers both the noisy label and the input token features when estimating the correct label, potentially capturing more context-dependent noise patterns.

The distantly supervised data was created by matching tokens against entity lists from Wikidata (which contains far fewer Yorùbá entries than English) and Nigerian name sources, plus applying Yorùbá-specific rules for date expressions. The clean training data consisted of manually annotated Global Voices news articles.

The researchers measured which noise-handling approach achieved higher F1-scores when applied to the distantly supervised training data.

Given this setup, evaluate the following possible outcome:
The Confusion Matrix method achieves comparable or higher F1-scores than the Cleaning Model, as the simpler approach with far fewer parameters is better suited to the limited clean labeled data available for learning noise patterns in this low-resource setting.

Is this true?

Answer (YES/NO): YES